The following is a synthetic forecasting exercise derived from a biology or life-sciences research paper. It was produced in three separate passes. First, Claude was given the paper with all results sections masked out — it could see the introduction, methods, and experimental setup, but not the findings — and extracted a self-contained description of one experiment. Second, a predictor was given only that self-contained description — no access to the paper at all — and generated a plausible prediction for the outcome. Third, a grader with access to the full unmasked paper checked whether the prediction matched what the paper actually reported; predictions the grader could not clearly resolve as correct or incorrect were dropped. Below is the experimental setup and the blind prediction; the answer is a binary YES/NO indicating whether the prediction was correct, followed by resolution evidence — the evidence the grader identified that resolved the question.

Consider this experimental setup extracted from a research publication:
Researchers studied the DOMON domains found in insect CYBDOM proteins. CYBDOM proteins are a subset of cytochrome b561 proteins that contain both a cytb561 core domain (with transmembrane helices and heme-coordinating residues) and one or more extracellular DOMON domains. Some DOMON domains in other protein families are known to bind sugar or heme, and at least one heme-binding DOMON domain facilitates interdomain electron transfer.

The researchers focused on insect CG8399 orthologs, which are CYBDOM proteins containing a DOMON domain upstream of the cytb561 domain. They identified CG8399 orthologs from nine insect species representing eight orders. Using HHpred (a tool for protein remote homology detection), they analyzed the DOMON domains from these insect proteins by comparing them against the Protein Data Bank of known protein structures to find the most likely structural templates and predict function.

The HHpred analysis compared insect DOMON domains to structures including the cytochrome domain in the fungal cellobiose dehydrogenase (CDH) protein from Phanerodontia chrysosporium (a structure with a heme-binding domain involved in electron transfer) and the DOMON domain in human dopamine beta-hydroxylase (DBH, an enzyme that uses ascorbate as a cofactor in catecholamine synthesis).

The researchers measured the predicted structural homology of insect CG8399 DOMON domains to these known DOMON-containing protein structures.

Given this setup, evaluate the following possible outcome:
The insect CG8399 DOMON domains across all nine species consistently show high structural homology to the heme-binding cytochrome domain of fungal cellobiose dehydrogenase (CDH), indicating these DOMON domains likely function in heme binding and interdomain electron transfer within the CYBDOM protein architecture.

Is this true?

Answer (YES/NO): YES